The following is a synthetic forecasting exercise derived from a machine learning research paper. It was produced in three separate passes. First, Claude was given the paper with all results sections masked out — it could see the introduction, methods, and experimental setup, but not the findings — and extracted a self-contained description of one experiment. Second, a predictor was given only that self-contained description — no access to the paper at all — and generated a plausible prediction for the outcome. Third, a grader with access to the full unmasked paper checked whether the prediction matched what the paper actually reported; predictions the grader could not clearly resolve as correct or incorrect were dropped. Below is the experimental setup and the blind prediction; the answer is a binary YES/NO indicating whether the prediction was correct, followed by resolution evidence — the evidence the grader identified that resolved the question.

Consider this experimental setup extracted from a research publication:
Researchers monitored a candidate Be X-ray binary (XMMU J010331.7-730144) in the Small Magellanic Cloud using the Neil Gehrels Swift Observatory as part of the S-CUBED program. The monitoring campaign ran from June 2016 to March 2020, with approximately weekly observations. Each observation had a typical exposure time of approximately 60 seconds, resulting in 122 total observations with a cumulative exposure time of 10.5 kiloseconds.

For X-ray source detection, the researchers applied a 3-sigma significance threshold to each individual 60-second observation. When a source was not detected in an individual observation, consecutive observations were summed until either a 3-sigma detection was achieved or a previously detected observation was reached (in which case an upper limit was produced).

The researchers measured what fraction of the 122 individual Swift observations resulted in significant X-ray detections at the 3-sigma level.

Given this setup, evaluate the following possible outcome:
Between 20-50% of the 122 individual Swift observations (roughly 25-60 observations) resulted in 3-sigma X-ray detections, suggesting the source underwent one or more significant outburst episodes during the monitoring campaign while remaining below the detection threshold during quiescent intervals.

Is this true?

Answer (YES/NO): NO